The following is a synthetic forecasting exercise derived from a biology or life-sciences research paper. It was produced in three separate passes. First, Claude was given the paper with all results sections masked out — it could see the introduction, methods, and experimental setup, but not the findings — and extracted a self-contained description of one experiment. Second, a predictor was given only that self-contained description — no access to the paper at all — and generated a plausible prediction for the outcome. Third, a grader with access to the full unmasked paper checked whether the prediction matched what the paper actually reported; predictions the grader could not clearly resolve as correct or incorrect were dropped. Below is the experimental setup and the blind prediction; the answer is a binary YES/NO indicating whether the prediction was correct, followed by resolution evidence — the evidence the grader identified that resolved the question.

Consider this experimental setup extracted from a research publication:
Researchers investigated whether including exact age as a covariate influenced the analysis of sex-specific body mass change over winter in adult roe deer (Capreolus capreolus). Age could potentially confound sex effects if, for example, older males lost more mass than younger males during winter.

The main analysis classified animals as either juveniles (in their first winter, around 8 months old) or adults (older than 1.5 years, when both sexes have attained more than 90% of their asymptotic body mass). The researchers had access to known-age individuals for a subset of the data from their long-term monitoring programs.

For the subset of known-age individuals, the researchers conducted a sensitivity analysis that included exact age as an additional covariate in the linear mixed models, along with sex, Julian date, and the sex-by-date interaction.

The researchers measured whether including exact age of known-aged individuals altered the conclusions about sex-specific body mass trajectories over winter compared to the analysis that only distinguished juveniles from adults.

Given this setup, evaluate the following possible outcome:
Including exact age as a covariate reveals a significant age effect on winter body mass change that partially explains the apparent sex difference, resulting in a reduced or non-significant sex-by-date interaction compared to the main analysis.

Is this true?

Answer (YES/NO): NO